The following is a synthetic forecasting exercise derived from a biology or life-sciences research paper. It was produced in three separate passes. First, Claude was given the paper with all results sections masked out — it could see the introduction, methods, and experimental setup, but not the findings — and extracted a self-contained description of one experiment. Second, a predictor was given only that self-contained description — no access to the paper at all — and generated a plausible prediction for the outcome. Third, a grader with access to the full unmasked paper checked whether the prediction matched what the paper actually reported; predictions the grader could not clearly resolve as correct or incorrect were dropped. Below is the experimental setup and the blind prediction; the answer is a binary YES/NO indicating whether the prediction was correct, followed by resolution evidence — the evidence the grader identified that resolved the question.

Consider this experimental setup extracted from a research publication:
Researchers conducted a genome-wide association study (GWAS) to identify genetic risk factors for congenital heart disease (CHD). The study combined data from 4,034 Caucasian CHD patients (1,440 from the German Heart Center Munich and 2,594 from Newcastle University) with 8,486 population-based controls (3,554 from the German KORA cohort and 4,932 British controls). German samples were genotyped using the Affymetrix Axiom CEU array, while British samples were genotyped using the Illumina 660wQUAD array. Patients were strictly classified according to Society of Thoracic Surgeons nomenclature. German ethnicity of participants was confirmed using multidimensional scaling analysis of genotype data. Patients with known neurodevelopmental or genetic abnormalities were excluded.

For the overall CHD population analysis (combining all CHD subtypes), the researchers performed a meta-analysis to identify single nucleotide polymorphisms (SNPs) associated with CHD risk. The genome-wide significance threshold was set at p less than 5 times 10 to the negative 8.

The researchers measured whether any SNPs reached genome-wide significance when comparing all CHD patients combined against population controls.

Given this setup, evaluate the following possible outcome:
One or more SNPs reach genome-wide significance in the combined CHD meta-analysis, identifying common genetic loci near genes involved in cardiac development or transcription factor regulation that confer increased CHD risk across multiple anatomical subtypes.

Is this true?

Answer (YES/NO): NO